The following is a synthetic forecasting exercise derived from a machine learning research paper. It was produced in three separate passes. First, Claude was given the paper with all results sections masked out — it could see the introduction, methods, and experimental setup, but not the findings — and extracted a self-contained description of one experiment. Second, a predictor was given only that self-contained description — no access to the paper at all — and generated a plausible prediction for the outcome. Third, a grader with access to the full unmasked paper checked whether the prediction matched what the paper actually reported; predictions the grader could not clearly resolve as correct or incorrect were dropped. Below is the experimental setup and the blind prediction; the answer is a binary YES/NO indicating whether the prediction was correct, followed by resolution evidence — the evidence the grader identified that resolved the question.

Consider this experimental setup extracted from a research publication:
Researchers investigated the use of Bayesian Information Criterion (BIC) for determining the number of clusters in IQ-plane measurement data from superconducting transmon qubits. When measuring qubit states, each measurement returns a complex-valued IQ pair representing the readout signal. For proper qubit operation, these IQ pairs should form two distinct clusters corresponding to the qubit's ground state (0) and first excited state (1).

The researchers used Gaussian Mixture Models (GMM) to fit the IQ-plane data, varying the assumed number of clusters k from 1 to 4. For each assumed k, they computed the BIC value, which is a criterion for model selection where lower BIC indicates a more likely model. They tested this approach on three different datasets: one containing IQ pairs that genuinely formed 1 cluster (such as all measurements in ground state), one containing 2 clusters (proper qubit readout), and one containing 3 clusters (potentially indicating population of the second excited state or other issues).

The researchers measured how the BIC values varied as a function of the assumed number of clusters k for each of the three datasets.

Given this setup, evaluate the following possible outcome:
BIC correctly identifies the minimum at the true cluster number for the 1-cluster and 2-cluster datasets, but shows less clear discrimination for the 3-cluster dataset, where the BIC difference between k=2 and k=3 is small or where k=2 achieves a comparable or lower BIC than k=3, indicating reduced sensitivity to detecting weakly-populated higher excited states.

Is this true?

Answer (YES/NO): NO